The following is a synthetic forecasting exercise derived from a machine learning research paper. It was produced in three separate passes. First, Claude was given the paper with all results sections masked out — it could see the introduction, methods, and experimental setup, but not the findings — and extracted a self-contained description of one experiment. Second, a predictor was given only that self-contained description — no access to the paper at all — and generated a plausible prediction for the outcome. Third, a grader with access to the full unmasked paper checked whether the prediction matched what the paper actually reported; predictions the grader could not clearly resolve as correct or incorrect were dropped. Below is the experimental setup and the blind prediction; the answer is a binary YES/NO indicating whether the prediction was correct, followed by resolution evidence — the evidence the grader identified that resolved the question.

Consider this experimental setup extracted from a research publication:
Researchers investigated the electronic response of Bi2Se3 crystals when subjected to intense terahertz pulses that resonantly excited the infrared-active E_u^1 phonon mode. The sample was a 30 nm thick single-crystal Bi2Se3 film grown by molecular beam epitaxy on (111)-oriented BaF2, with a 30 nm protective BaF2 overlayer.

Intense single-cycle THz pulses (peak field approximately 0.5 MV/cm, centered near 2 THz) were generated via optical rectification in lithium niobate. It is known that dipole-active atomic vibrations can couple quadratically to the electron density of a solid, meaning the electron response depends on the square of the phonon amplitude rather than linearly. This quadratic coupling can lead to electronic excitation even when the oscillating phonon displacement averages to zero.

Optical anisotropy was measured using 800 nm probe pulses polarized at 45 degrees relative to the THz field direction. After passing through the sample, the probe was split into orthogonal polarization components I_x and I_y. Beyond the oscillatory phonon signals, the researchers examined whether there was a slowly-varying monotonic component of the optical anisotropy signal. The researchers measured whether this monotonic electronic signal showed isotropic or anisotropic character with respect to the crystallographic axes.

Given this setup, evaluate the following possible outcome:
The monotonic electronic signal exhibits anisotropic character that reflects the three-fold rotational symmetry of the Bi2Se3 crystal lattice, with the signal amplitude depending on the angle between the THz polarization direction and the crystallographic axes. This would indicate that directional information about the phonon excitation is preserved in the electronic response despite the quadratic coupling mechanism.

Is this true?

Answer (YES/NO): NO